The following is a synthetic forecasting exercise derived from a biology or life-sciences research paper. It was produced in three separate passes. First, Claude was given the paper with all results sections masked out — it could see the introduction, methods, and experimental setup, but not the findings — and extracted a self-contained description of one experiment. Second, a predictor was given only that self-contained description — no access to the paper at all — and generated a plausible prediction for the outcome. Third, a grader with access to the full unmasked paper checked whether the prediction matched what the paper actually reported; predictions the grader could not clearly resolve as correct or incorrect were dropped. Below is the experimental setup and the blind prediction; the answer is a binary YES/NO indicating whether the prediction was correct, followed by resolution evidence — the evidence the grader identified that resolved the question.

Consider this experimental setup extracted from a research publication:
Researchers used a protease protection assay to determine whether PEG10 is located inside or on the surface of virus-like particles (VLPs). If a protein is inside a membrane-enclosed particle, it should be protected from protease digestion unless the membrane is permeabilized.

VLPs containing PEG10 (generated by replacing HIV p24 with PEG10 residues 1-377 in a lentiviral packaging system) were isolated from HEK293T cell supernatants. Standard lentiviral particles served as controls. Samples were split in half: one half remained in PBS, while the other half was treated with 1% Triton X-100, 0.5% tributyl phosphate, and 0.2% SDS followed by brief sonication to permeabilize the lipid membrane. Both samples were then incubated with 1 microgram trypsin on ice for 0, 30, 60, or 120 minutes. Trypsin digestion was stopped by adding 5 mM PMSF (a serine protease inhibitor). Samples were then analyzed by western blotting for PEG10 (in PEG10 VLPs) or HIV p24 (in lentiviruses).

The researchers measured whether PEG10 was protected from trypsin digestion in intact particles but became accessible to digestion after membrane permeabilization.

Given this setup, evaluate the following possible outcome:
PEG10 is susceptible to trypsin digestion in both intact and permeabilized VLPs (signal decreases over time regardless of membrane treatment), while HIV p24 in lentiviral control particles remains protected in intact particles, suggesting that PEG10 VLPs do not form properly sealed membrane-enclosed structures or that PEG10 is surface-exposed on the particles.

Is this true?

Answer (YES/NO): NO